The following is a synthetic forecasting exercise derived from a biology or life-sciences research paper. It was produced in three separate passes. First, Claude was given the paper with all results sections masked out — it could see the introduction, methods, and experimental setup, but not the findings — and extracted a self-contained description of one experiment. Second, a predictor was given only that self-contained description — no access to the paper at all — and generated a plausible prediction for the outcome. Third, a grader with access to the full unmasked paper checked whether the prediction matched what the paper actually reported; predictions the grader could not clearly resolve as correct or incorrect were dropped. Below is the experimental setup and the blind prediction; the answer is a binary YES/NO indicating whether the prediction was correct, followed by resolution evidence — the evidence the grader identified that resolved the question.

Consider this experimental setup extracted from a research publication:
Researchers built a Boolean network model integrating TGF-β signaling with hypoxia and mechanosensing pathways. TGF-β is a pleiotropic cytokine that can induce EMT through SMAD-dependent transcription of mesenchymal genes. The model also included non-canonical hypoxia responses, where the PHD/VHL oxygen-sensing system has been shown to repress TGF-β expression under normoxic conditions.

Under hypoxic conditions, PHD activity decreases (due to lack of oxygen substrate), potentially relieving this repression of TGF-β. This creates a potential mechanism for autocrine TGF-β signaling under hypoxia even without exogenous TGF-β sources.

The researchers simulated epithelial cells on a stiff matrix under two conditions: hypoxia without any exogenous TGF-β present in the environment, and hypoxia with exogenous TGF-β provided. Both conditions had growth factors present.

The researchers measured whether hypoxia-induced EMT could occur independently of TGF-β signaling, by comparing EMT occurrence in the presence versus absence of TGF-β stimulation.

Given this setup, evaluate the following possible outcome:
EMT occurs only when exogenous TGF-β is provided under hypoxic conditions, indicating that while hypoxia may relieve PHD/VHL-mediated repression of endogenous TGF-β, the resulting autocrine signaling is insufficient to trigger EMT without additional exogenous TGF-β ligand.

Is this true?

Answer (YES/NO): NO